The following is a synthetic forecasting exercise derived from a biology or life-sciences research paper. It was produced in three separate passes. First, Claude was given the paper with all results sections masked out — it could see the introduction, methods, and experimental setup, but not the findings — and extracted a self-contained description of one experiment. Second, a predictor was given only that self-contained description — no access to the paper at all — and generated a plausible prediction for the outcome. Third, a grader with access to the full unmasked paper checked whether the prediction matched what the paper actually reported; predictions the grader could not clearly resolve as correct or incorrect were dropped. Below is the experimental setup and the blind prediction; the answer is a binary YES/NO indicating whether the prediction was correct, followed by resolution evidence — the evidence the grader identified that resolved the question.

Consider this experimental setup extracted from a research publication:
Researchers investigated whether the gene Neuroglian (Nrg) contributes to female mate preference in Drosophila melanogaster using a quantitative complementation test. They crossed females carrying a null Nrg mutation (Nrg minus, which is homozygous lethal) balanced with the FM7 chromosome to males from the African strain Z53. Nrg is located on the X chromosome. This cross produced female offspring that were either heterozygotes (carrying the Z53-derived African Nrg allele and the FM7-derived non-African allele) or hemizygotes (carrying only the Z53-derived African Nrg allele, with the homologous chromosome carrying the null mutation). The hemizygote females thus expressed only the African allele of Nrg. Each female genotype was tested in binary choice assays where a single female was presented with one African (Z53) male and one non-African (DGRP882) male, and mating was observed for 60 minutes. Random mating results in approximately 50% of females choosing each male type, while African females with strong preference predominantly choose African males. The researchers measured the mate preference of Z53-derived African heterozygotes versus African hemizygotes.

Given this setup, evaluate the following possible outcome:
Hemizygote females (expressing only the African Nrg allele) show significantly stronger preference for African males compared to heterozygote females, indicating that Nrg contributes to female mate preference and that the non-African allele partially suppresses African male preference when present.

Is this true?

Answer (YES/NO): YES